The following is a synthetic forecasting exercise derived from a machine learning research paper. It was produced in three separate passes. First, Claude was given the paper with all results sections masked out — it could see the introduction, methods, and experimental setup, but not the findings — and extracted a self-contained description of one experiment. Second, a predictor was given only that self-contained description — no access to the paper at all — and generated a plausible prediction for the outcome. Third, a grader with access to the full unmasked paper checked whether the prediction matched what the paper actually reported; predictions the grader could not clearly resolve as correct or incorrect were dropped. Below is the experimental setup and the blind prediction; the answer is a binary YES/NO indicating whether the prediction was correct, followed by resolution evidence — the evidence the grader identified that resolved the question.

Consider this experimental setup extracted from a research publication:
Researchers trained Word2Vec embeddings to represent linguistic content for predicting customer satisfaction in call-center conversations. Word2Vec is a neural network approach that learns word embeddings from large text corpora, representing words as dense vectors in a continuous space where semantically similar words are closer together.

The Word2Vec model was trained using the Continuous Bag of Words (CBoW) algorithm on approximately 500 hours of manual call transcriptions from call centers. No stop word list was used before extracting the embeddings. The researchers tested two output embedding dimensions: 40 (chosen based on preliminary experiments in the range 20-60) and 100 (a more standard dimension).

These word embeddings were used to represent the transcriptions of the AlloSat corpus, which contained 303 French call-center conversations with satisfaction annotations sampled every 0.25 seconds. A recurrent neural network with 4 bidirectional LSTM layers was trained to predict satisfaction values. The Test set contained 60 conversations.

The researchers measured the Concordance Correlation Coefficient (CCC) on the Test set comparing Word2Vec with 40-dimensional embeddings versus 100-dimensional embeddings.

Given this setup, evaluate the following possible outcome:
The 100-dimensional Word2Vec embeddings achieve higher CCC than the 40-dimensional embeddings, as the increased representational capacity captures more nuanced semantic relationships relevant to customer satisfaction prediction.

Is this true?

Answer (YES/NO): NO